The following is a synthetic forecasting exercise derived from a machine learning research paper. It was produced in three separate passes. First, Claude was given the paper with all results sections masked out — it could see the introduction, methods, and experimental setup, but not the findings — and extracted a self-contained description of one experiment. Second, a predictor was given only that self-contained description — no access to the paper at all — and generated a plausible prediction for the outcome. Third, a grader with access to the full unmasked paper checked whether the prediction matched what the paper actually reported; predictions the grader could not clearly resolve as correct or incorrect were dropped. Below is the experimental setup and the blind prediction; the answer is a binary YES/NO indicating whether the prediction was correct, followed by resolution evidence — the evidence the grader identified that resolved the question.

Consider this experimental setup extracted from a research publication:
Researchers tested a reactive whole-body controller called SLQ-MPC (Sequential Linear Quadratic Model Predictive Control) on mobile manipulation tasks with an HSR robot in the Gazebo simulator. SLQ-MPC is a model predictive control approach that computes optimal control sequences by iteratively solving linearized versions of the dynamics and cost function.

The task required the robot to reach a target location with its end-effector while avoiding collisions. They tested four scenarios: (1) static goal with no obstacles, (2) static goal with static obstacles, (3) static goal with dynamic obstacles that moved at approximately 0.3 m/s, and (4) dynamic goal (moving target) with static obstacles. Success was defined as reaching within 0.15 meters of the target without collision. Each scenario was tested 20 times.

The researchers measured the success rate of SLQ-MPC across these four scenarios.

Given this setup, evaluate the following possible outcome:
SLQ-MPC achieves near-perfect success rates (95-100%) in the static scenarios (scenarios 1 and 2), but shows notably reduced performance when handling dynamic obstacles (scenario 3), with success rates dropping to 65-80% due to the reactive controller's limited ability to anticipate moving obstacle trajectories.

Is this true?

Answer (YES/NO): NO